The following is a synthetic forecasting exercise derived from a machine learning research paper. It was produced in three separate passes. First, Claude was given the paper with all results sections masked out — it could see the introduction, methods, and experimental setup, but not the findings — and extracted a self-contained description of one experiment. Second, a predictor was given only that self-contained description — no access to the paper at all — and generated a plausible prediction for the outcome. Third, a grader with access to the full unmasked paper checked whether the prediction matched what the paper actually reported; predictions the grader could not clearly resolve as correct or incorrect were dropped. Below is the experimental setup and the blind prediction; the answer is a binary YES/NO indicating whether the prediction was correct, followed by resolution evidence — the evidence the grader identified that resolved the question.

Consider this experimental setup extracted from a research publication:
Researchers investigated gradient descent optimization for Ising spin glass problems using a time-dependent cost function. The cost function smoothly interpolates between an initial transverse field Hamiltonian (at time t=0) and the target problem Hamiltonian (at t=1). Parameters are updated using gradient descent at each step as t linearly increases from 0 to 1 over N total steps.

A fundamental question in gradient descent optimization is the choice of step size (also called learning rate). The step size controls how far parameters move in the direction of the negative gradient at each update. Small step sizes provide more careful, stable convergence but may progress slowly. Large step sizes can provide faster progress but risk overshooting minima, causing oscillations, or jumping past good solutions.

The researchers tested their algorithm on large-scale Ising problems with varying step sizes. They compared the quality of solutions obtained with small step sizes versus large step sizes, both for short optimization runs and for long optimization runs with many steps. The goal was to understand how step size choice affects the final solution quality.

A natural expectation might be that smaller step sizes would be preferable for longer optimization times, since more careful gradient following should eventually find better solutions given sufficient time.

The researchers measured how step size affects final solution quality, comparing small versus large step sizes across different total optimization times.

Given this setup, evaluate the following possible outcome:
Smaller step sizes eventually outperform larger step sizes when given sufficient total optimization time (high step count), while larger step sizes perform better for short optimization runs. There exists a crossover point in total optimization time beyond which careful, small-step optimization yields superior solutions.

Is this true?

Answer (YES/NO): NO